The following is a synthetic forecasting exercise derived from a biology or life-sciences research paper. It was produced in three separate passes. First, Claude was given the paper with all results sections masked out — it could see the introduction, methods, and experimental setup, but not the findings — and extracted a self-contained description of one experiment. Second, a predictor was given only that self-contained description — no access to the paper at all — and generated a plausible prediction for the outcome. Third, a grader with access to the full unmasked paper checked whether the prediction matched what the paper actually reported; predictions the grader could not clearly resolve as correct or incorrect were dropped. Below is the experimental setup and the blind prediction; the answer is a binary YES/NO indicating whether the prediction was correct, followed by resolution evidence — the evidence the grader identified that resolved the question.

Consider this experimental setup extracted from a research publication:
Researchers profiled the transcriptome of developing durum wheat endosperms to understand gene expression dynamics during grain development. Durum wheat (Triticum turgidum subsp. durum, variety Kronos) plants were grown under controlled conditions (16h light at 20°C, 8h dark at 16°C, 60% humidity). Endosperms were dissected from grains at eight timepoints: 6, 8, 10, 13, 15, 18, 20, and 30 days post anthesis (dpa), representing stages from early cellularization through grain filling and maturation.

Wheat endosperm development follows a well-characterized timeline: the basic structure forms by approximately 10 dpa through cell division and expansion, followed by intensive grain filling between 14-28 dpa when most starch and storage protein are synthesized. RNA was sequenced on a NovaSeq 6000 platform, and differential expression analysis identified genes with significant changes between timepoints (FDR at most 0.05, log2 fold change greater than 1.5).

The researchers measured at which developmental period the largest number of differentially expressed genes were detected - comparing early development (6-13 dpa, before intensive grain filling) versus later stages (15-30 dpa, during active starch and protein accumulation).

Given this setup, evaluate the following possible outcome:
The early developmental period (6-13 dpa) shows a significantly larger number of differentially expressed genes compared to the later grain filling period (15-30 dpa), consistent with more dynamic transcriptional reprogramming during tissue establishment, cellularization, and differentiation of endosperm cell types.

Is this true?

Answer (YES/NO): YES